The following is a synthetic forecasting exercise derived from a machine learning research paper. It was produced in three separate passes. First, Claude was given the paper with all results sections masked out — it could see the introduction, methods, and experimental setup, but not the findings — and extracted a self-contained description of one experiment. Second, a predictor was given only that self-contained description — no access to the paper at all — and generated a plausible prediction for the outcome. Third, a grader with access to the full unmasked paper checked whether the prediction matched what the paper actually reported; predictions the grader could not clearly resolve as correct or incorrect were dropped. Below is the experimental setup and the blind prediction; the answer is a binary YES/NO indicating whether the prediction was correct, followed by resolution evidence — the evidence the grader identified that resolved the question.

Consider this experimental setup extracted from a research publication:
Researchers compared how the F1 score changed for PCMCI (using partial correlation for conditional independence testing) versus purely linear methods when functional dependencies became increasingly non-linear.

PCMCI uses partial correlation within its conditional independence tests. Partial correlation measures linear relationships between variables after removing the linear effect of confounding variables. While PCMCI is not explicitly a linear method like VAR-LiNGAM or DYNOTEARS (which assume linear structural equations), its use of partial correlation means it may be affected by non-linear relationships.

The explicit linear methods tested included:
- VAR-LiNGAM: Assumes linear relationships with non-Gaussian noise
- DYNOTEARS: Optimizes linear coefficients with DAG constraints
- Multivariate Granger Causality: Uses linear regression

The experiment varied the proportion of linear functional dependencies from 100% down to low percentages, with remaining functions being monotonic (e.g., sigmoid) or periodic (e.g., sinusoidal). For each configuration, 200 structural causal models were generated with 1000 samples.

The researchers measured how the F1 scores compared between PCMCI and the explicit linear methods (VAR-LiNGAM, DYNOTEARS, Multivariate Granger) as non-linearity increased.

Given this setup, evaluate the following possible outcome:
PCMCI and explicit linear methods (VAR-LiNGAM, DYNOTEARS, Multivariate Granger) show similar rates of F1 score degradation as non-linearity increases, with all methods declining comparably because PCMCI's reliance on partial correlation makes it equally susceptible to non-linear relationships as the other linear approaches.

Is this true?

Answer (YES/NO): NO